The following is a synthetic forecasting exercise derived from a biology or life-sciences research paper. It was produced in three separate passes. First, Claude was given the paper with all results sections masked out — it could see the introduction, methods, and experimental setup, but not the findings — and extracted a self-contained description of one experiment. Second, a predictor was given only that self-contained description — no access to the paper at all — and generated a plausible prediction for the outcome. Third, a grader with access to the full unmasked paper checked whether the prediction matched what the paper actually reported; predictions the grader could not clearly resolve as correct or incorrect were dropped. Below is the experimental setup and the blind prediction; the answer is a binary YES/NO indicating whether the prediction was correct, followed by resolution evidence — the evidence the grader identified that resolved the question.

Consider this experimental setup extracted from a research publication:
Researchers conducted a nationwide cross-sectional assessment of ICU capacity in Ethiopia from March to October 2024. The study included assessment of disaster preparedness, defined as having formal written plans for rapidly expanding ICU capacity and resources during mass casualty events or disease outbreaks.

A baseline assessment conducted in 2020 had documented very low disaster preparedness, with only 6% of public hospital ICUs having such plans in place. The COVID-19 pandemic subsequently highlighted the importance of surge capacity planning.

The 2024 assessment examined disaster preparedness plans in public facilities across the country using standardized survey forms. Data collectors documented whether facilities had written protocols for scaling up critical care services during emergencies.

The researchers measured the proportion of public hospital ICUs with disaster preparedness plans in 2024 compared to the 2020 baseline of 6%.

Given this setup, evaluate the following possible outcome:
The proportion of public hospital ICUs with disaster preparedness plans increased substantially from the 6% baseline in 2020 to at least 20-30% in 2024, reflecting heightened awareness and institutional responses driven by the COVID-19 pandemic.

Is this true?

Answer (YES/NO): YES